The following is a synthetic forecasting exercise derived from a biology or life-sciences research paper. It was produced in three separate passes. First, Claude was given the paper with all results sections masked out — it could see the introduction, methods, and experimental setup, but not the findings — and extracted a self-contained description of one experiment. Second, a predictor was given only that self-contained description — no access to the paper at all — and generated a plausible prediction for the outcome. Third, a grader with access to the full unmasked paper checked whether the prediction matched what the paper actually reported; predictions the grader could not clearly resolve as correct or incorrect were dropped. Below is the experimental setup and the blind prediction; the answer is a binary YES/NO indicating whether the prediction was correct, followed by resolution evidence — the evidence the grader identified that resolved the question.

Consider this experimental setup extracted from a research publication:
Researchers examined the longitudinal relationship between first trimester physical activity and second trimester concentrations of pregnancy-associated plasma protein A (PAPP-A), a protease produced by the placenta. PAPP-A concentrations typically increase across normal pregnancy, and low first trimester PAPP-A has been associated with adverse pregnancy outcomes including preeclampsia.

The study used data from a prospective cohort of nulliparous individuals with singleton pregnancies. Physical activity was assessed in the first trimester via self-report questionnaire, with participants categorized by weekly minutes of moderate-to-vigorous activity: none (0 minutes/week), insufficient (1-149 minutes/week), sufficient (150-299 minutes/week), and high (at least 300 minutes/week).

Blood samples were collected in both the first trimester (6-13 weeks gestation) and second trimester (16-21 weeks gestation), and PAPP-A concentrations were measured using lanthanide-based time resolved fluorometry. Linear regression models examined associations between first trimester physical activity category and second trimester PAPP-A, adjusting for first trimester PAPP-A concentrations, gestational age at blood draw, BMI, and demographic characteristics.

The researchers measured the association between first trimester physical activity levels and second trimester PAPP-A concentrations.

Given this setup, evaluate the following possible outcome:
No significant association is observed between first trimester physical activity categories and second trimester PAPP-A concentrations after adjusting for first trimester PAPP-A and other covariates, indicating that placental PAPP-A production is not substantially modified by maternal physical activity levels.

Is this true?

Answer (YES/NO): NO